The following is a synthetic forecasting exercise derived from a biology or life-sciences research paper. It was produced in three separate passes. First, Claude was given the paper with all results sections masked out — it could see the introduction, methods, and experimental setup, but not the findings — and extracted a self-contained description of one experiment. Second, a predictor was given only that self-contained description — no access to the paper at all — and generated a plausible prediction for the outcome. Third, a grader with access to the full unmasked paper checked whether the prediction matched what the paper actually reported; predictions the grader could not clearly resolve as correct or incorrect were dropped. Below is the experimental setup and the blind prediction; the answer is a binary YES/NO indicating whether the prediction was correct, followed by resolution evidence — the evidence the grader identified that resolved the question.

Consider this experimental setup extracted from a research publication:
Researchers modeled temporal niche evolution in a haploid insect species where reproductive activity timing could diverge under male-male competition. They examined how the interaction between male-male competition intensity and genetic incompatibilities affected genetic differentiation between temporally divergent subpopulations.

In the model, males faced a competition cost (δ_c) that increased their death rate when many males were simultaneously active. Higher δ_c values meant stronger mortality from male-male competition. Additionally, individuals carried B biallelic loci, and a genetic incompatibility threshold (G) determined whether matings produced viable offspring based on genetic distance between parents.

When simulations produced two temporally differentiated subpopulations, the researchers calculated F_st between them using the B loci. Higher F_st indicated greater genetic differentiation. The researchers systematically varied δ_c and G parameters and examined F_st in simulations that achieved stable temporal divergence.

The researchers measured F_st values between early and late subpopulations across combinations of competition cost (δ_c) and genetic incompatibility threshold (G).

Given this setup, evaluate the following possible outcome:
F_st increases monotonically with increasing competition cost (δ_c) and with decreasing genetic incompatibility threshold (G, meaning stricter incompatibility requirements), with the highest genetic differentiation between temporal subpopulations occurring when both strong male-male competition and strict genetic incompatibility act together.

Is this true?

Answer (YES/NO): NO